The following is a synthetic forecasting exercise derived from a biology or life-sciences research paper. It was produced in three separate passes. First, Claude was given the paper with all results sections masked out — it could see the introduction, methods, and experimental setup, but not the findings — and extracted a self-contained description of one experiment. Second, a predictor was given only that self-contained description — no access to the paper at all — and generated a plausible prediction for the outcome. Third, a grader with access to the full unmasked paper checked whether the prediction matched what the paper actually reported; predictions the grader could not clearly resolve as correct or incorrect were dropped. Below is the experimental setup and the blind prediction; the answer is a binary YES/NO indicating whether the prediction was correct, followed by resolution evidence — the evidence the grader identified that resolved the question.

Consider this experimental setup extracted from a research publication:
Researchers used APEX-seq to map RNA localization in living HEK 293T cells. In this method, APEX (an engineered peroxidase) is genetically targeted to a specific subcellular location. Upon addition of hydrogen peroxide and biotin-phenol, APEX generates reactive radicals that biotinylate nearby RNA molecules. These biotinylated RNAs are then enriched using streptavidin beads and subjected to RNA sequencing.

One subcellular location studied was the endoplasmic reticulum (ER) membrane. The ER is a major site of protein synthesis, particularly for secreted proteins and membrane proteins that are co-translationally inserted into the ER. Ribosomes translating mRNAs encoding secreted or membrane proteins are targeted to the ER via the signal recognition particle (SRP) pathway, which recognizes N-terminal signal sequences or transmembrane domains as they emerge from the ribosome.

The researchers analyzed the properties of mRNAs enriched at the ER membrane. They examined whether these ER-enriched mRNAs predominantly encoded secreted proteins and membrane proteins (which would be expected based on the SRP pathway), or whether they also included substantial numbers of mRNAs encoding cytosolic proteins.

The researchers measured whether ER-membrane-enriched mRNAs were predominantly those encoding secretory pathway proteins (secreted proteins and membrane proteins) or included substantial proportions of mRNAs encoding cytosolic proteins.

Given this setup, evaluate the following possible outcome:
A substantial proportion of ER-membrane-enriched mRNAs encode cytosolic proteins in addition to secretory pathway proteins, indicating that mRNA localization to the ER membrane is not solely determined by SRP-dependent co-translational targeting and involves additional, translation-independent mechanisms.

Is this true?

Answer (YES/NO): NO